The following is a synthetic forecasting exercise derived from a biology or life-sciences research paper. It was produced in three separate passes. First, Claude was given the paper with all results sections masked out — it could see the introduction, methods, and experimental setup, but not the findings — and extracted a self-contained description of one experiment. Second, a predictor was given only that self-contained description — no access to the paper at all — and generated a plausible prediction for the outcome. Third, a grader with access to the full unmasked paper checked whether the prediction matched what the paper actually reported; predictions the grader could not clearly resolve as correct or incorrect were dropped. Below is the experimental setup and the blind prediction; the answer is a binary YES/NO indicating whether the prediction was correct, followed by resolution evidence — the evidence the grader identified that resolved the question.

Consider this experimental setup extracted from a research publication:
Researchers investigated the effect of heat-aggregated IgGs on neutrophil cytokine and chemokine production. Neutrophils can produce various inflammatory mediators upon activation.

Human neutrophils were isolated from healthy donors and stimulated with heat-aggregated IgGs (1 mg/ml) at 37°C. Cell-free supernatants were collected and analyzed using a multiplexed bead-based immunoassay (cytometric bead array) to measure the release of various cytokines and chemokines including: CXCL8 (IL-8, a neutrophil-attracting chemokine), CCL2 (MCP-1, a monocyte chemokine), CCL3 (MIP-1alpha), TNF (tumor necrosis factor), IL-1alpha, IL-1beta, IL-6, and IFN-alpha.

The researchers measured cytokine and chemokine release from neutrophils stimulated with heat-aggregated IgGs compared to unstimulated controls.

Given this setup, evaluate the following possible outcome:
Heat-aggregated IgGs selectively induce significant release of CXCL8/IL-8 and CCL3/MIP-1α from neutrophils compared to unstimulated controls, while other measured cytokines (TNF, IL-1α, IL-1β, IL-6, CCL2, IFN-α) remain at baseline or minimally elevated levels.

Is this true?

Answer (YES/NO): NO